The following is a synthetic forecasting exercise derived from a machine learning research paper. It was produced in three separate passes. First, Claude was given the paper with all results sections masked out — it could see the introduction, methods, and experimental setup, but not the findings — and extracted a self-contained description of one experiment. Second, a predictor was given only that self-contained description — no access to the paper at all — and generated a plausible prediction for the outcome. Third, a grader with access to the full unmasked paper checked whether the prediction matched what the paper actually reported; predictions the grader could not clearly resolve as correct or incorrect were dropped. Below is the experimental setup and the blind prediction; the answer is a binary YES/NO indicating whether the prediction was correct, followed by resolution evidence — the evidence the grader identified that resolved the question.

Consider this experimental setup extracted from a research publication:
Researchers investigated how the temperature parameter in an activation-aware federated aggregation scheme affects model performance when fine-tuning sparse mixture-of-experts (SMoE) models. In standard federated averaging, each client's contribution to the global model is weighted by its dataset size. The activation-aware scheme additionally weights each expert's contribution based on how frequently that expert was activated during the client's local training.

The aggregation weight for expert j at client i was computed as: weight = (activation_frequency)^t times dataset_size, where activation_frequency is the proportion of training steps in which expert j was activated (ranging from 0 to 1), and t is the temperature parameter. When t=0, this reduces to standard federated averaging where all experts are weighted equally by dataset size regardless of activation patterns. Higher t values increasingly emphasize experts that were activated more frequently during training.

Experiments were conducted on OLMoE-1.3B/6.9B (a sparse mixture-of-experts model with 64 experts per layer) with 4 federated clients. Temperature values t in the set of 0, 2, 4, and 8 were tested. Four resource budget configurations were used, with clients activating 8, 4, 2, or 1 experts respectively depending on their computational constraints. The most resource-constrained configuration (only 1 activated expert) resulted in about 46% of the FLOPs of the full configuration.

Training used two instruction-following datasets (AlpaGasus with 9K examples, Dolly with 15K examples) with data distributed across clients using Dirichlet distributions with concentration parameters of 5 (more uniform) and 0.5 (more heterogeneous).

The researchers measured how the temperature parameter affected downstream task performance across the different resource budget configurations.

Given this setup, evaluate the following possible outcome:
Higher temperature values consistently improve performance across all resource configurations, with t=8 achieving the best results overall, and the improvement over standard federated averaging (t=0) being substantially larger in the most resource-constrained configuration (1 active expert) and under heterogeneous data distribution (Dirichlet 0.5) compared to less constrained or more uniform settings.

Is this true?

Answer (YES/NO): NO